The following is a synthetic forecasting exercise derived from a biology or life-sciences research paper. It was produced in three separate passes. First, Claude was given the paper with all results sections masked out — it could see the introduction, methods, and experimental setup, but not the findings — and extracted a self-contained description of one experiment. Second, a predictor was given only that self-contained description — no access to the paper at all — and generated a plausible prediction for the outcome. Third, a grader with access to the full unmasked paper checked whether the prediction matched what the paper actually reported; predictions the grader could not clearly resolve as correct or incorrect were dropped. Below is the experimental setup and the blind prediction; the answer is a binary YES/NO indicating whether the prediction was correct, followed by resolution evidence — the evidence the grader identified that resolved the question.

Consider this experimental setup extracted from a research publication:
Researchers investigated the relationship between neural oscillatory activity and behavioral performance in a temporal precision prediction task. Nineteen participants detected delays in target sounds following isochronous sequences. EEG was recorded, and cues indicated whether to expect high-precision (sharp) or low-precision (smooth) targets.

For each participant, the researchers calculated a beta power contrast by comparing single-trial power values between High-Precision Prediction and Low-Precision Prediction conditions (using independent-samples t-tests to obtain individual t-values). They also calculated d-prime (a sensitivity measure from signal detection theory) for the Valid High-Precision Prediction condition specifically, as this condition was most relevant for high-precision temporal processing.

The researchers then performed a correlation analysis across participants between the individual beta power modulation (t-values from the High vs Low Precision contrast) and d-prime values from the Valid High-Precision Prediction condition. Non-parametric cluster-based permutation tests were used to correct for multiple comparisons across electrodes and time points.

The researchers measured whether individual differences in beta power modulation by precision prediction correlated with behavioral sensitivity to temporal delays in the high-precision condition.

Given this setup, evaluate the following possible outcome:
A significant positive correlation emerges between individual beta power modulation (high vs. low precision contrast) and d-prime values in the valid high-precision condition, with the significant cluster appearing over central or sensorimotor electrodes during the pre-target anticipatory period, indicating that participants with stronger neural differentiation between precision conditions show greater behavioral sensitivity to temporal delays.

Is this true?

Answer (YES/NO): NO